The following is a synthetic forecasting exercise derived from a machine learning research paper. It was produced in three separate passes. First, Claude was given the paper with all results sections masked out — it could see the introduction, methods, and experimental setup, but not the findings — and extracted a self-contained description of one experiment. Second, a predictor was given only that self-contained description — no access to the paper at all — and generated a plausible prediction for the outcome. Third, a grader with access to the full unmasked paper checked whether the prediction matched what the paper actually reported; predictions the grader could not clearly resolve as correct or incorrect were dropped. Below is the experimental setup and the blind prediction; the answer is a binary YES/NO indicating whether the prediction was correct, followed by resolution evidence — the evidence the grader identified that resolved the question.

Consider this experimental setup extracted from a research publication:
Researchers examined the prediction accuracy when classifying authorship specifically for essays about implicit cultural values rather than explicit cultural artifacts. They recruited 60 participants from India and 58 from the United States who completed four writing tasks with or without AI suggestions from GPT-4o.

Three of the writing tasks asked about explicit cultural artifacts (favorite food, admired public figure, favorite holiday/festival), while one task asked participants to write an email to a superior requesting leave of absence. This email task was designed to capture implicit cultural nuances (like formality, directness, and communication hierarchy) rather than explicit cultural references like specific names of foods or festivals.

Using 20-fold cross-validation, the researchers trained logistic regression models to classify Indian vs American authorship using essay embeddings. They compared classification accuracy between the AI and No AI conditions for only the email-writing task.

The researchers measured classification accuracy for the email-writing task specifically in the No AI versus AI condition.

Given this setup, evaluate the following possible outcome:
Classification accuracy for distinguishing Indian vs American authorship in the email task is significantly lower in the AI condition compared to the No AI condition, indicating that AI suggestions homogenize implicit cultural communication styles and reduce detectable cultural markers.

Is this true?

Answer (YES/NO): YES